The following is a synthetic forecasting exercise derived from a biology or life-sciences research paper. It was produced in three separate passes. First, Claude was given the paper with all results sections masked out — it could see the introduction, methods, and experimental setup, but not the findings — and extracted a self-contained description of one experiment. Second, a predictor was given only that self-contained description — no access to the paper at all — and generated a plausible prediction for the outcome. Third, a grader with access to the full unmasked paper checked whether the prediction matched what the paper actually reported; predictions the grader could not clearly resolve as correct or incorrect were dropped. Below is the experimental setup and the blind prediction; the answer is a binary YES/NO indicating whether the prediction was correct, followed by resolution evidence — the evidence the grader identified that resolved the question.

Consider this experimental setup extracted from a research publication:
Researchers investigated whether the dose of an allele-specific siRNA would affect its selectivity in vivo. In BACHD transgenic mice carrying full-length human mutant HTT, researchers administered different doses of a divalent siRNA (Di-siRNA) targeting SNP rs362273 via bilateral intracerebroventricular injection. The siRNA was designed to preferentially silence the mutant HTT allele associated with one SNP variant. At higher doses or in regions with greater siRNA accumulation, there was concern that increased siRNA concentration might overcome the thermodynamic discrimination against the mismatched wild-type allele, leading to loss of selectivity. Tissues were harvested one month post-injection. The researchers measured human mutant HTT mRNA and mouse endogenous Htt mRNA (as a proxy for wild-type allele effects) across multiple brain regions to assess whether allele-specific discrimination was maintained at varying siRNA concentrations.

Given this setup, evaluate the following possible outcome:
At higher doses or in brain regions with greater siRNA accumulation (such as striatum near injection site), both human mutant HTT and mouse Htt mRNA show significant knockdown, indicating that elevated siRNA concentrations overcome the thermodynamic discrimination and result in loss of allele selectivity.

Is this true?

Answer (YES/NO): NO